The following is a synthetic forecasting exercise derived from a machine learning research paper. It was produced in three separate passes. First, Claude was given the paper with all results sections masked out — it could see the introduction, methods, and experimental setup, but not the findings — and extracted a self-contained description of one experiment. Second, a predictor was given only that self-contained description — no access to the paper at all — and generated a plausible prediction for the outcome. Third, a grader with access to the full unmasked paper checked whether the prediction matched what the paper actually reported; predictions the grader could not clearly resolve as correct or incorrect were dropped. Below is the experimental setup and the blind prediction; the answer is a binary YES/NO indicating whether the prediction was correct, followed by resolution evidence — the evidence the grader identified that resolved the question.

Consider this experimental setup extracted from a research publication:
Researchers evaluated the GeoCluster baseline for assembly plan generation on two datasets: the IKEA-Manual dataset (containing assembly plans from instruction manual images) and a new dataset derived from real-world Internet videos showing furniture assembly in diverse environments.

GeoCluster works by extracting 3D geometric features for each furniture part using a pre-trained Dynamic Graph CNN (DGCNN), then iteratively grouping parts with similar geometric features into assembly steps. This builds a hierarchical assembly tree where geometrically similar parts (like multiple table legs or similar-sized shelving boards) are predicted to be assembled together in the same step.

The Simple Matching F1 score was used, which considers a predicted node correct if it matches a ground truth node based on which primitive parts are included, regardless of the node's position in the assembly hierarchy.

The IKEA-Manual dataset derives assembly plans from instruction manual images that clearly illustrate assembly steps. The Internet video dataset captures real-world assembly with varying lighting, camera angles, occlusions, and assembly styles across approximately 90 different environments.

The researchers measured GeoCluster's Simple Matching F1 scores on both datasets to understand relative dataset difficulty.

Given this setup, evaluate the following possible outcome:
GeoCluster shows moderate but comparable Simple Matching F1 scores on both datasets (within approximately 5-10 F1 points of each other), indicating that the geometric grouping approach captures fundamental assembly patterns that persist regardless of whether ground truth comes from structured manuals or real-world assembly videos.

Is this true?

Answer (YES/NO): NO